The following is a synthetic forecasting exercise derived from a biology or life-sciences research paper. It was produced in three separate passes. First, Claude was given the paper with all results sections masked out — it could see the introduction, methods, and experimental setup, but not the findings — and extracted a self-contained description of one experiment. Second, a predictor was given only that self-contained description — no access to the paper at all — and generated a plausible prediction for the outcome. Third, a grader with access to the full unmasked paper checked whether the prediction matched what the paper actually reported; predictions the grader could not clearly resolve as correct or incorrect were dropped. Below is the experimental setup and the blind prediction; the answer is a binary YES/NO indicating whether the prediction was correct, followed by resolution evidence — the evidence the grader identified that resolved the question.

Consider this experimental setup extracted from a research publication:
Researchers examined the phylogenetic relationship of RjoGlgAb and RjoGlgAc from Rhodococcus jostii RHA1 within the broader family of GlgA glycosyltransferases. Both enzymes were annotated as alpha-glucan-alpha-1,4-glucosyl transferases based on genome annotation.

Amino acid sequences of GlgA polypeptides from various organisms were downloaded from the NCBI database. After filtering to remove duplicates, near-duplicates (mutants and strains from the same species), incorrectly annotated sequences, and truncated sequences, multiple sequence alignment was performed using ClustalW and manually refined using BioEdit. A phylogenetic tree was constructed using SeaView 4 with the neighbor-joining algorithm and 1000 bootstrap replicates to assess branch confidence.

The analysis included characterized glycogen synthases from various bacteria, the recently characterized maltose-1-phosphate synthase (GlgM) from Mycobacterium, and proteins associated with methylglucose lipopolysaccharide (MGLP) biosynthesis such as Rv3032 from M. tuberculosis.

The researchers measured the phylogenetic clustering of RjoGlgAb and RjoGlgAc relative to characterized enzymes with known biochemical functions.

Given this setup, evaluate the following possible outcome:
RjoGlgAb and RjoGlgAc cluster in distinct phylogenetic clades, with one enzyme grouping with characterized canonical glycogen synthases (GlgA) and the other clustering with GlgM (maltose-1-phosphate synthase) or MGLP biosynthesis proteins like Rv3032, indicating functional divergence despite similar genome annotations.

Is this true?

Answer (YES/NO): YES